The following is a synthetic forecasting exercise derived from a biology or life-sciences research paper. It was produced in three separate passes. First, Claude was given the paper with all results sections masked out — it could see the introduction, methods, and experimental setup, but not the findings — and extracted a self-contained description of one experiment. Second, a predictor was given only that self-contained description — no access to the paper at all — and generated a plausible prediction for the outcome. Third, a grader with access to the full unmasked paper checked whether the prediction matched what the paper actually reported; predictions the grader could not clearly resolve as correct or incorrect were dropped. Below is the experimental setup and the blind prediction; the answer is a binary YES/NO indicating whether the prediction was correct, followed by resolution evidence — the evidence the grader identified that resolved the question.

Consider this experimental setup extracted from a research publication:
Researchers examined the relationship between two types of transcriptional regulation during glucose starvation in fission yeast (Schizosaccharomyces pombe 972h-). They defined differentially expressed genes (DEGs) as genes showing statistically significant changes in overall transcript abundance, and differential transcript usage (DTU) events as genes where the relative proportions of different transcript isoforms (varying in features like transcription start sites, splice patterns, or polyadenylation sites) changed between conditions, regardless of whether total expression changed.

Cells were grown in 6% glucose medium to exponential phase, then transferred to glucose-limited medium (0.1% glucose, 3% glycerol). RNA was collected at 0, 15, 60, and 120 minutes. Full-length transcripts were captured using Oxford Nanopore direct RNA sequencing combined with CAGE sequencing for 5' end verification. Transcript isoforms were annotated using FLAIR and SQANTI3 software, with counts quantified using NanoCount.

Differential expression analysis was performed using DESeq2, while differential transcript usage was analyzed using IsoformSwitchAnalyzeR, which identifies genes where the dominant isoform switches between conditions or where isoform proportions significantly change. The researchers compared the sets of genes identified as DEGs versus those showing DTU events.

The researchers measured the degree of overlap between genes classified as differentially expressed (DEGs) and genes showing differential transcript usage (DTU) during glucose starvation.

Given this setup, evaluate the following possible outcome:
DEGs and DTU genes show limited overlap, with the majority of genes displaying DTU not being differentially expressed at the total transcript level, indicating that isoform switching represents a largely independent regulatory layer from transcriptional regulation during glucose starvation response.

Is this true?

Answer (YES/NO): YES